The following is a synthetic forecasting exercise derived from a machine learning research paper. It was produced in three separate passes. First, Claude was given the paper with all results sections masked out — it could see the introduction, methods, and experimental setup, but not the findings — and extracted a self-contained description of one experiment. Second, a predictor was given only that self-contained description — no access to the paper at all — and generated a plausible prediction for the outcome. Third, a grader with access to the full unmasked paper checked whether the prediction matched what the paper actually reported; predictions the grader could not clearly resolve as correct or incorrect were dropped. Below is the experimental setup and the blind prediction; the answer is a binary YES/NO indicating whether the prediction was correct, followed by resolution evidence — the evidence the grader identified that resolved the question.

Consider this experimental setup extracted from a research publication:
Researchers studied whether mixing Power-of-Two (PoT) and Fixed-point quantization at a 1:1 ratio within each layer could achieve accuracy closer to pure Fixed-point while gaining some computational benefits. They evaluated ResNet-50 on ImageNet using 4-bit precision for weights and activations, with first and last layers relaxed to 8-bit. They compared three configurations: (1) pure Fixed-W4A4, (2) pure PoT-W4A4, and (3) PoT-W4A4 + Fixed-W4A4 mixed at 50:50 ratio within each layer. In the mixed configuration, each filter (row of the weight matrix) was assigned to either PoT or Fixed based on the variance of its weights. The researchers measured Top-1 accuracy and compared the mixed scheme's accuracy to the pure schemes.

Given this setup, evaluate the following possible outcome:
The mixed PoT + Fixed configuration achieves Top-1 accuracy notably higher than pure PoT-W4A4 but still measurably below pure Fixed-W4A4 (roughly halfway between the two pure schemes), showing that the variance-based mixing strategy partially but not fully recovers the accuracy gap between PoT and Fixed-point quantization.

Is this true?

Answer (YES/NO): NO